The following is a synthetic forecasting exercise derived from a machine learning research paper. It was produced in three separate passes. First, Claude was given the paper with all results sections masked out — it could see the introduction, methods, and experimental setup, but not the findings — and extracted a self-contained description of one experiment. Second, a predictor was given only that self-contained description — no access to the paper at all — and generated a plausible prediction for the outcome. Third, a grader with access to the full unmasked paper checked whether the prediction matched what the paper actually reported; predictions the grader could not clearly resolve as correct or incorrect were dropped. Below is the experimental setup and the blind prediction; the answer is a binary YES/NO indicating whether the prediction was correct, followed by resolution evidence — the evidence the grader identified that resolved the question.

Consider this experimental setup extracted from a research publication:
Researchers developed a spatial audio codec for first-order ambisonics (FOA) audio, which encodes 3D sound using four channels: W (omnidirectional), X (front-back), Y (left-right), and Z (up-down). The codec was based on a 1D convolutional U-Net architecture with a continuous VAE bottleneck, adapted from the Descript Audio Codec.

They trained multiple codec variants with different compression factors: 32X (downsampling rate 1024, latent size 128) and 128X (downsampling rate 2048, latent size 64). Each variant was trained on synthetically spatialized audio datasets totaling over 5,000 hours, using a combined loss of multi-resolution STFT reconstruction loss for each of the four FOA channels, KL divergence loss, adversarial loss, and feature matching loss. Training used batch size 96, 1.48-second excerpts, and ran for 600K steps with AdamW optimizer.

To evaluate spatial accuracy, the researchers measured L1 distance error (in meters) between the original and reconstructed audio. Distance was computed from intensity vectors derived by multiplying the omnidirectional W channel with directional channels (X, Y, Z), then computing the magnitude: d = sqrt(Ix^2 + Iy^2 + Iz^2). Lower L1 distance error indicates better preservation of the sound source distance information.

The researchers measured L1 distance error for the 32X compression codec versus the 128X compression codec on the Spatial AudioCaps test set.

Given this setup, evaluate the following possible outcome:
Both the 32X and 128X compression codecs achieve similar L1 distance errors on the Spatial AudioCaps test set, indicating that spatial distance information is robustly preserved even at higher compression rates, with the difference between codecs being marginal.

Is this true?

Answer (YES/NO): NO